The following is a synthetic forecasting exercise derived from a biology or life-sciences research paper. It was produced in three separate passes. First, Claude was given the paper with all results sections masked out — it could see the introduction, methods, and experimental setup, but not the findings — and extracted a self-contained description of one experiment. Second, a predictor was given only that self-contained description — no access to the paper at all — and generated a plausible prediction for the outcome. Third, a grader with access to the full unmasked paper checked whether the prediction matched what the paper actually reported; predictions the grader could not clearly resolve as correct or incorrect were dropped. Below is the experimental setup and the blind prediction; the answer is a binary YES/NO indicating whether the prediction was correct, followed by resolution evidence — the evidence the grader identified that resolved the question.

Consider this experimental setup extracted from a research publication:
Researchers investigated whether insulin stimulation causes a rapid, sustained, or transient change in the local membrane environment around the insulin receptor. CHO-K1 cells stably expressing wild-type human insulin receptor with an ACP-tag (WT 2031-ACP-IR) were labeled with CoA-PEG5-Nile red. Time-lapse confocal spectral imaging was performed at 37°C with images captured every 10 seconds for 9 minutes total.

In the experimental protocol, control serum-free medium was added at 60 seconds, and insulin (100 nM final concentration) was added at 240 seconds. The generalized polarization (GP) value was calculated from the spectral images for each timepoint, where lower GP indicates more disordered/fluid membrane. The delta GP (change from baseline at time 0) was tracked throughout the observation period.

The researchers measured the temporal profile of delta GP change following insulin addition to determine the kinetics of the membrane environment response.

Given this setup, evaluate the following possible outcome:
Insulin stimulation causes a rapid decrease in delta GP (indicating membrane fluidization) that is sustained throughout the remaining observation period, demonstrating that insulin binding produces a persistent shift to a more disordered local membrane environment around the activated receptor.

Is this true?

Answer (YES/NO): YES